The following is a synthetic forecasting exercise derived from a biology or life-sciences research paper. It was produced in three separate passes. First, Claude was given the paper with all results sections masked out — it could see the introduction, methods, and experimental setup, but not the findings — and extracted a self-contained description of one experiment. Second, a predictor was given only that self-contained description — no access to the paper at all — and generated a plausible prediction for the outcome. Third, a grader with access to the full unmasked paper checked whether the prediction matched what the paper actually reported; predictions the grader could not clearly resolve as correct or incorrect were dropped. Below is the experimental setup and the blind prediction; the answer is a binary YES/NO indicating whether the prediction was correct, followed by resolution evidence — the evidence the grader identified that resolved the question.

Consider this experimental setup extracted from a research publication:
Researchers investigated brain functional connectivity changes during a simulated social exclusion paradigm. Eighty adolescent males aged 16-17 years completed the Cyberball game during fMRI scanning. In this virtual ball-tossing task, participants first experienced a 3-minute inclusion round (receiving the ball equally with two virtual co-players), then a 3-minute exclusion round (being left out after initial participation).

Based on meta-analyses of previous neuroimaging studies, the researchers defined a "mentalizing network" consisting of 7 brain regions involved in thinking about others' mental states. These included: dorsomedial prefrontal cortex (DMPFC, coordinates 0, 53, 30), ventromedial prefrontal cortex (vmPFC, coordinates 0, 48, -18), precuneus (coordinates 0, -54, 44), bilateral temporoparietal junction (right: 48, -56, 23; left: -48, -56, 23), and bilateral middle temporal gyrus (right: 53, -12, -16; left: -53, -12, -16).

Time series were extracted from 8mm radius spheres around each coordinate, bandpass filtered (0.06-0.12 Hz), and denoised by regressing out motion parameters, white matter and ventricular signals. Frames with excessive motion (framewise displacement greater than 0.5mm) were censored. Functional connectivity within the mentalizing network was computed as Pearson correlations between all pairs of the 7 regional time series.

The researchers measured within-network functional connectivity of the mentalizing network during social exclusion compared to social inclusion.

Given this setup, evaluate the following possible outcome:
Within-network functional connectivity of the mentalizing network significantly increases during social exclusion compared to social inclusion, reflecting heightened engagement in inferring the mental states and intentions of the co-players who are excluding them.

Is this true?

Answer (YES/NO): YES